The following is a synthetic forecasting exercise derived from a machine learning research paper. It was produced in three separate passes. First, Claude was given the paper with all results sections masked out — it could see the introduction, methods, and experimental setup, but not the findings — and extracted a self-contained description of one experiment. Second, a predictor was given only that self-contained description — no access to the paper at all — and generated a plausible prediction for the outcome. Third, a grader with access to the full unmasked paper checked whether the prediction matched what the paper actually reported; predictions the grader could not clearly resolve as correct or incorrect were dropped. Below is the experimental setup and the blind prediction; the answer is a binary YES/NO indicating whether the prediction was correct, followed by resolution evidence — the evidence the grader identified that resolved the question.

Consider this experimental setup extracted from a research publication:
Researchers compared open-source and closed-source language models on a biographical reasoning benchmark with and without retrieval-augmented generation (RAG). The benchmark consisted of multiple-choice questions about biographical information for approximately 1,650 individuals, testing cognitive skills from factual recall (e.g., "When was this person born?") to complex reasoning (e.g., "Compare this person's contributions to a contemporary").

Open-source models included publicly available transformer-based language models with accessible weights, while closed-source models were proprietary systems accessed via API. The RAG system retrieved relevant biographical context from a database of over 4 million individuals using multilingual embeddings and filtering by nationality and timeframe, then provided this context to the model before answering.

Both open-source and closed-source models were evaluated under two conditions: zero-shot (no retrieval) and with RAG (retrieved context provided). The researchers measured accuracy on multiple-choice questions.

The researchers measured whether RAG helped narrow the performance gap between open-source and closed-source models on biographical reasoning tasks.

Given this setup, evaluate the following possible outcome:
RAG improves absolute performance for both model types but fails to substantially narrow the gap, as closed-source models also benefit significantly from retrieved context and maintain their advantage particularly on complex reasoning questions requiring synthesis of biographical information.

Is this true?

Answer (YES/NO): NO